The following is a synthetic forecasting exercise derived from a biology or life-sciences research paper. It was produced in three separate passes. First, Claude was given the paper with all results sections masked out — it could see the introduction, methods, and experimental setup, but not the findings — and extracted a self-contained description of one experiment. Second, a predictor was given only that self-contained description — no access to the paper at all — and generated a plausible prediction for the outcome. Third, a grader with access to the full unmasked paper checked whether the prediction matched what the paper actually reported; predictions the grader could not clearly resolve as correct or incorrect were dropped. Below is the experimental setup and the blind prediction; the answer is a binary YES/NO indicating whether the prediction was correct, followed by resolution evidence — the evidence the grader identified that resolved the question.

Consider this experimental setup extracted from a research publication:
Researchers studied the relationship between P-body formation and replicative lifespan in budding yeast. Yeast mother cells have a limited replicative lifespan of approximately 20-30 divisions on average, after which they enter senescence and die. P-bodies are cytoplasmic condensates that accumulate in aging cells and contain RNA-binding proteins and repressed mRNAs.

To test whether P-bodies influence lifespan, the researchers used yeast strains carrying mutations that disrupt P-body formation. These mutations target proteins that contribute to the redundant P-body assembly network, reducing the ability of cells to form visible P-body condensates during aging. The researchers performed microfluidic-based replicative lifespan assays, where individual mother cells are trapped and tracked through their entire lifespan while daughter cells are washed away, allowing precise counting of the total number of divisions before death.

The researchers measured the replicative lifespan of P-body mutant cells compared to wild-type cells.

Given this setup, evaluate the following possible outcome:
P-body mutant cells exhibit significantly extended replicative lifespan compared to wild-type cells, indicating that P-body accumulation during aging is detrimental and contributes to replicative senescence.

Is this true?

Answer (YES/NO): NO